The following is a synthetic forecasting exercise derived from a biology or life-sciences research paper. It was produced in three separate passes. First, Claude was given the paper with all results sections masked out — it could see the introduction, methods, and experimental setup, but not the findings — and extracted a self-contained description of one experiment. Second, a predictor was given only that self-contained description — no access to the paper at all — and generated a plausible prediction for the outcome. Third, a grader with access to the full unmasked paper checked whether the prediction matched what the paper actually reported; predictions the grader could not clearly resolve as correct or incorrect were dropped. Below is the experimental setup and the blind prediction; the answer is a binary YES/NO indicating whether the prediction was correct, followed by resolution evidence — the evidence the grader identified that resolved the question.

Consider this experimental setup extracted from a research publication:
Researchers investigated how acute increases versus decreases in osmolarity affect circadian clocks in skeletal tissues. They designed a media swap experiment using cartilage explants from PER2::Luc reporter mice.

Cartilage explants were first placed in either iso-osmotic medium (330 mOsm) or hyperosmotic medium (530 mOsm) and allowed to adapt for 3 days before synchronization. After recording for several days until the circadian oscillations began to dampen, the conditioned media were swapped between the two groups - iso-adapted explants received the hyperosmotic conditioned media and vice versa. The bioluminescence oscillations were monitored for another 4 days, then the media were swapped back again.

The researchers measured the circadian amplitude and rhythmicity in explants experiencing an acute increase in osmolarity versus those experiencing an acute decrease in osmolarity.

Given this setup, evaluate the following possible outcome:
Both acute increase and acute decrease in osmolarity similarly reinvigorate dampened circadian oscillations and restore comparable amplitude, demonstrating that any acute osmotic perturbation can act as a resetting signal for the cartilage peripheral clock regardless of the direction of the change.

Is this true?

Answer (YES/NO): NO